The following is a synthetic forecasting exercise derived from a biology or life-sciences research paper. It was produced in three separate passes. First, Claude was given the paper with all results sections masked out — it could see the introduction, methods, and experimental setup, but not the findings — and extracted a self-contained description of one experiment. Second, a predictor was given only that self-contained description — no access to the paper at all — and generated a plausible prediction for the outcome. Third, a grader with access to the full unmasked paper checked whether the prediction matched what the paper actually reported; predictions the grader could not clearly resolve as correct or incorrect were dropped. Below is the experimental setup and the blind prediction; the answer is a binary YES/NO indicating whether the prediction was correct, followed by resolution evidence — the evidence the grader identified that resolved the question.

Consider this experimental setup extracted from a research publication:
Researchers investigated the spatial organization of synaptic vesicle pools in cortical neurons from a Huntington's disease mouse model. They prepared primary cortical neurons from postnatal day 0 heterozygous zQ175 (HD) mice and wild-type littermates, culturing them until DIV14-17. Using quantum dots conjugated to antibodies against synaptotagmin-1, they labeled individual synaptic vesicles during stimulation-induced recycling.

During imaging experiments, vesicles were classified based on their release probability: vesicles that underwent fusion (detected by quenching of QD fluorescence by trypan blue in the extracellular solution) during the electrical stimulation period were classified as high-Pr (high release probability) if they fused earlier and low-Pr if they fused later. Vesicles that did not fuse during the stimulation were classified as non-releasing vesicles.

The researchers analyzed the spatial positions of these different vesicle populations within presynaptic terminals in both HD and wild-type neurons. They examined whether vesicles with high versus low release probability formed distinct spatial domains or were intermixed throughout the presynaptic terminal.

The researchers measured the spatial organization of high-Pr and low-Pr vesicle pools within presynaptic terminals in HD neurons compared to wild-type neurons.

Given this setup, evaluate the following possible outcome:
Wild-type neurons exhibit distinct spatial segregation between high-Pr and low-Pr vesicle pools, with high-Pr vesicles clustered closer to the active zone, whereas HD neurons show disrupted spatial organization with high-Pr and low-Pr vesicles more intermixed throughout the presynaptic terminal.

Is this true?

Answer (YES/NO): YES